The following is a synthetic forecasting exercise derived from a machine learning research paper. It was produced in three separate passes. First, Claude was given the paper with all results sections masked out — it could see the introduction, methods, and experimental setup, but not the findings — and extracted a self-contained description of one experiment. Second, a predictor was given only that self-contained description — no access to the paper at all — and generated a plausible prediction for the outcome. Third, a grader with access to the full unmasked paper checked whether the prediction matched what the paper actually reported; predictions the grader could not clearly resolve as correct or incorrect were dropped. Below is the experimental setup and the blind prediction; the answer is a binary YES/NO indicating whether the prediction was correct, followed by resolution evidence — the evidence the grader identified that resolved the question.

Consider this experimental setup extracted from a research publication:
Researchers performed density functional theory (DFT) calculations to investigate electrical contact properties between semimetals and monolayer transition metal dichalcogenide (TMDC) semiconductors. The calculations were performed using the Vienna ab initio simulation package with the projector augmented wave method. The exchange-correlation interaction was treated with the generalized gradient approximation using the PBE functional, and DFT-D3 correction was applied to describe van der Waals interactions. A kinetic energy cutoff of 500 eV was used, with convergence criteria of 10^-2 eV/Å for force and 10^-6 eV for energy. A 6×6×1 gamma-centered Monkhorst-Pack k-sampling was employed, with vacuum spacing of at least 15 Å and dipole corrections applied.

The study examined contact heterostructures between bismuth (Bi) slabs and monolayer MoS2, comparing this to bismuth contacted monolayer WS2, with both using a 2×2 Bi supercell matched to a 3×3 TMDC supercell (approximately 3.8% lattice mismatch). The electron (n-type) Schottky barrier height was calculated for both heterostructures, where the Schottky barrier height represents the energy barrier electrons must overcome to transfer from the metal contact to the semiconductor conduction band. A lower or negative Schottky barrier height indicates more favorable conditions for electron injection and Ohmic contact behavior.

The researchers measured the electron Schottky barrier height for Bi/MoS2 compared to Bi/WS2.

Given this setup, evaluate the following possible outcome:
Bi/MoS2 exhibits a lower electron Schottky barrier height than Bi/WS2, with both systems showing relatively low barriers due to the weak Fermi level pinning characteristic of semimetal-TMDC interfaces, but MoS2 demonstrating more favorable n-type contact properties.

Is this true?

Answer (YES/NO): YES